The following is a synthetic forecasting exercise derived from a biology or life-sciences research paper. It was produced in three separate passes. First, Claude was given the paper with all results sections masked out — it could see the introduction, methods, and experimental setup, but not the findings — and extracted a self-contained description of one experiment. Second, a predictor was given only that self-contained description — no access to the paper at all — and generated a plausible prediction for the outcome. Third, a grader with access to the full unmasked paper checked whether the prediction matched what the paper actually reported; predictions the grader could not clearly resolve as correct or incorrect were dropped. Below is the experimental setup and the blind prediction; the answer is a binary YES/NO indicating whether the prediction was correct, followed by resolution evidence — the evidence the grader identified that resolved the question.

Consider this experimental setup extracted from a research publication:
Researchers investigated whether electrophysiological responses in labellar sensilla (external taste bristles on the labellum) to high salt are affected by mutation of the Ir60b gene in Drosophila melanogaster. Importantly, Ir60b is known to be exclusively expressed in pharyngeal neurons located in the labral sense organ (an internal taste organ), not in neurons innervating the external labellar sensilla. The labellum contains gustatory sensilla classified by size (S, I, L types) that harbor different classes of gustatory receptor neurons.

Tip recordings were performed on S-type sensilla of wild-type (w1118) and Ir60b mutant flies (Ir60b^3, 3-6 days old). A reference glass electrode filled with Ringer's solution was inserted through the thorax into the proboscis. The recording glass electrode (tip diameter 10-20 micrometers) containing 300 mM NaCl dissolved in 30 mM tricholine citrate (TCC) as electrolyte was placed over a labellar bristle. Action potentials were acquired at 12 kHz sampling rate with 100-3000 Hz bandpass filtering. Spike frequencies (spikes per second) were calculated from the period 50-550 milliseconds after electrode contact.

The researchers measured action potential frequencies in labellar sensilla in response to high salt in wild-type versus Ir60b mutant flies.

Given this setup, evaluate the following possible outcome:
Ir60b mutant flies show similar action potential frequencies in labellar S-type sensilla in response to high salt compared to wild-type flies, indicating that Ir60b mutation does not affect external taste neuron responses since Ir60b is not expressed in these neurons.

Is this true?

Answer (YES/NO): YES